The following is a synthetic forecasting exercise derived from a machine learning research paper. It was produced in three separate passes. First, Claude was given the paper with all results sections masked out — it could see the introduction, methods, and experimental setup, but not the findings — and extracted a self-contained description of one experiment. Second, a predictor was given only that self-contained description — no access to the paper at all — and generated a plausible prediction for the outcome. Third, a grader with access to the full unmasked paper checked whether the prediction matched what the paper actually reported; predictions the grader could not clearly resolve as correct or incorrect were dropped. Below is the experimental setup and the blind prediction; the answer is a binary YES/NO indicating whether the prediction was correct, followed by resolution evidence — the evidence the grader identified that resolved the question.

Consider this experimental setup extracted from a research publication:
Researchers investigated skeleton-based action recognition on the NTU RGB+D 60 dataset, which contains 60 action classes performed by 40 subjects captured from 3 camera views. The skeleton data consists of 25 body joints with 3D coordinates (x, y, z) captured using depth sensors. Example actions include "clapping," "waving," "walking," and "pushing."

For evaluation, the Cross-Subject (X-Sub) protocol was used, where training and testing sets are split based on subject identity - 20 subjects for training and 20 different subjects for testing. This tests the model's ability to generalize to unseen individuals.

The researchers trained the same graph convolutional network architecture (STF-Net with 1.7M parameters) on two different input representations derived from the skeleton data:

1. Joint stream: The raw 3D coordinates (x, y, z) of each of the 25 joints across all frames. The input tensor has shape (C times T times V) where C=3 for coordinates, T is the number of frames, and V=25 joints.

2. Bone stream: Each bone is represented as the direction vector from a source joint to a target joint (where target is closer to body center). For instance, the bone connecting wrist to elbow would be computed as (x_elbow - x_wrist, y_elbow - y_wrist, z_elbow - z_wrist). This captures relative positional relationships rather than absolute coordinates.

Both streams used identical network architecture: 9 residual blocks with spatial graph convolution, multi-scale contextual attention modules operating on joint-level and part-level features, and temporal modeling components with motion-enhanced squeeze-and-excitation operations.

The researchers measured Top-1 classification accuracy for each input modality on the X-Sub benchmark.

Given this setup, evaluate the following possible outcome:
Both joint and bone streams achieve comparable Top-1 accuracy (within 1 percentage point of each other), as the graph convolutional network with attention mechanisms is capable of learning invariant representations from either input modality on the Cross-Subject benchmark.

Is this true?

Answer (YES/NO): YES